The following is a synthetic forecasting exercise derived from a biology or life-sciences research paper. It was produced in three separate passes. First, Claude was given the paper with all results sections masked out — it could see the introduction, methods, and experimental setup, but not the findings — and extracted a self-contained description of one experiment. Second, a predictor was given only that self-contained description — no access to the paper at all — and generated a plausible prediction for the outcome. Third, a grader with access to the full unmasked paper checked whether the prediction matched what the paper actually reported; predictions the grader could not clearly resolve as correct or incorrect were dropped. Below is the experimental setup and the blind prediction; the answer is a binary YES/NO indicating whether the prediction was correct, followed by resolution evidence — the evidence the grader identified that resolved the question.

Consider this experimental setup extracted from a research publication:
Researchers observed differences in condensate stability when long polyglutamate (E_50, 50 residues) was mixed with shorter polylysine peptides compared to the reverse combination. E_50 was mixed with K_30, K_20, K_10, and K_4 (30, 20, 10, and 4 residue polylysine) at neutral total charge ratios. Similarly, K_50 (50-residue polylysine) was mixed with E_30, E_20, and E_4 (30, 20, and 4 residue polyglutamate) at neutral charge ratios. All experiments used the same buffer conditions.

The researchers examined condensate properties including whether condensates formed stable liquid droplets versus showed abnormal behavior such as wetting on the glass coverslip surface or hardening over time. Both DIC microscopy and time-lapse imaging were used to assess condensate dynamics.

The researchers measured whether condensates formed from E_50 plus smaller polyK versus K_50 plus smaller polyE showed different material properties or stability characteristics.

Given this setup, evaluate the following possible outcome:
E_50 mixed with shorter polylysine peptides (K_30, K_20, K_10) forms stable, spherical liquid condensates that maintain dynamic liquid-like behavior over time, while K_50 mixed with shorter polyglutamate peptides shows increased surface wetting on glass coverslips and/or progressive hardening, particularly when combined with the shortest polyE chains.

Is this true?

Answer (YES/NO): NO